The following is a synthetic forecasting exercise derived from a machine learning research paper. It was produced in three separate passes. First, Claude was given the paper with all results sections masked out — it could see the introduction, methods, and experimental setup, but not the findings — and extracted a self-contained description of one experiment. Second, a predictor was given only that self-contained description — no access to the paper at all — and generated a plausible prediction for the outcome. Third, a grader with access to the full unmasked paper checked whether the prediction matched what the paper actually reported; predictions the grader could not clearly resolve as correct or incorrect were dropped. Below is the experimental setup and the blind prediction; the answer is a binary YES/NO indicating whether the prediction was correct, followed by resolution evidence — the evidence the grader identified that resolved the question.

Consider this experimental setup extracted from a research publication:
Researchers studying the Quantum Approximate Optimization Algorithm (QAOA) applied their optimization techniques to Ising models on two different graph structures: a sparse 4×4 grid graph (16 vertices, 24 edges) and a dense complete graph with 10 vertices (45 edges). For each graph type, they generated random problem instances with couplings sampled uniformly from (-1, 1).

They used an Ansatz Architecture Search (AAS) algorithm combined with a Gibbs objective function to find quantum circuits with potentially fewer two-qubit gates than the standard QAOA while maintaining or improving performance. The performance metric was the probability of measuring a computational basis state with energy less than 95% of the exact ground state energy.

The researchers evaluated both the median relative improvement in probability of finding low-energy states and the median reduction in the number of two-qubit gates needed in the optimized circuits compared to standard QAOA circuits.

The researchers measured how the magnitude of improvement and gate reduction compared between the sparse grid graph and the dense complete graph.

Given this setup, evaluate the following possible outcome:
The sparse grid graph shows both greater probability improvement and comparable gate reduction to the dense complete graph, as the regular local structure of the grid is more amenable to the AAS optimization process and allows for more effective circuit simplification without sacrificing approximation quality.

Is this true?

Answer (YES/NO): NO